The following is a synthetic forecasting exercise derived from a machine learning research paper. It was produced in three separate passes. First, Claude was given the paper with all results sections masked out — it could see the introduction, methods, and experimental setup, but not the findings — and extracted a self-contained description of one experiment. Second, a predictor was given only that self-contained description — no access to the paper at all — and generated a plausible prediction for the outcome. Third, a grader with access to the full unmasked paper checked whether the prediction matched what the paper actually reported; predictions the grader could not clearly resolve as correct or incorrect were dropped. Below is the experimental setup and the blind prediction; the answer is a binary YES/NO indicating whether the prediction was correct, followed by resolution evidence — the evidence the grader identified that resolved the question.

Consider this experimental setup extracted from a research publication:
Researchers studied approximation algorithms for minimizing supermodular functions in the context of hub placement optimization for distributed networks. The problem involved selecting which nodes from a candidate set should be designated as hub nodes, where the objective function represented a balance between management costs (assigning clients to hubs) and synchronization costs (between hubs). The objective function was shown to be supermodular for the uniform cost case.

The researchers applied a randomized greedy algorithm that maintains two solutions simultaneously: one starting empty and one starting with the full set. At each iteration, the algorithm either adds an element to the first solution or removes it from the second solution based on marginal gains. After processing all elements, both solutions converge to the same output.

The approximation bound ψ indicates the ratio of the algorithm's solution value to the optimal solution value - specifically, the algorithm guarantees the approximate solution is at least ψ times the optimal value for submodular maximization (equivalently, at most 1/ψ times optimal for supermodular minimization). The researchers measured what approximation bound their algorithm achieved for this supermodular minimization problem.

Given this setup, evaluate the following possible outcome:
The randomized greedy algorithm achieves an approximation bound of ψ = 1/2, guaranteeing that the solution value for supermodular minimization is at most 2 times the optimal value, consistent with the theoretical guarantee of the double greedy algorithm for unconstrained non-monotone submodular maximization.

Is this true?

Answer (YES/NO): YES